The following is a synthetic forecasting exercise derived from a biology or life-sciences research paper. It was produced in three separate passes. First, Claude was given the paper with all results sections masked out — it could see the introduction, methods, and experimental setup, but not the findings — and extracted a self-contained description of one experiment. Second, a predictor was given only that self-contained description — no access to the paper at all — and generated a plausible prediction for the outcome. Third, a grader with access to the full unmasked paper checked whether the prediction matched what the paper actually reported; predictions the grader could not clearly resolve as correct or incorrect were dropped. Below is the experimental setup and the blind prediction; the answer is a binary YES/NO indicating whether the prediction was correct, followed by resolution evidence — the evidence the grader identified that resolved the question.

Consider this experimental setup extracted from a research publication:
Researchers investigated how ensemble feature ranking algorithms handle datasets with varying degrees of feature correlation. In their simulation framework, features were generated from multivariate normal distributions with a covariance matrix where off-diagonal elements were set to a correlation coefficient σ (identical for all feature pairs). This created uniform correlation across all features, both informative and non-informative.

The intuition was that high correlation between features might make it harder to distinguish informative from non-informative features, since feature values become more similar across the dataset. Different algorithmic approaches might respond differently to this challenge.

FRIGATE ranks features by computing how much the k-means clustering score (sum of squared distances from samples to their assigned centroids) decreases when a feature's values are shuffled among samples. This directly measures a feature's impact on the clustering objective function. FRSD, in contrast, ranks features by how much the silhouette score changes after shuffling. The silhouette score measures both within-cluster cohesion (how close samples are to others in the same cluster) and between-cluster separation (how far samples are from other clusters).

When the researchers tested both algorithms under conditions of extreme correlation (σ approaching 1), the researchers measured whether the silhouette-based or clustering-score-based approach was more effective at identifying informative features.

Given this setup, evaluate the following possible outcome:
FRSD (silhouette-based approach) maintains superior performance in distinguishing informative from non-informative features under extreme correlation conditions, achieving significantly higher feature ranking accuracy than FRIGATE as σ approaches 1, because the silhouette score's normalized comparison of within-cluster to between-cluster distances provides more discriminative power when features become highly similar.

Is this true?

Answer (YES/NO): YES